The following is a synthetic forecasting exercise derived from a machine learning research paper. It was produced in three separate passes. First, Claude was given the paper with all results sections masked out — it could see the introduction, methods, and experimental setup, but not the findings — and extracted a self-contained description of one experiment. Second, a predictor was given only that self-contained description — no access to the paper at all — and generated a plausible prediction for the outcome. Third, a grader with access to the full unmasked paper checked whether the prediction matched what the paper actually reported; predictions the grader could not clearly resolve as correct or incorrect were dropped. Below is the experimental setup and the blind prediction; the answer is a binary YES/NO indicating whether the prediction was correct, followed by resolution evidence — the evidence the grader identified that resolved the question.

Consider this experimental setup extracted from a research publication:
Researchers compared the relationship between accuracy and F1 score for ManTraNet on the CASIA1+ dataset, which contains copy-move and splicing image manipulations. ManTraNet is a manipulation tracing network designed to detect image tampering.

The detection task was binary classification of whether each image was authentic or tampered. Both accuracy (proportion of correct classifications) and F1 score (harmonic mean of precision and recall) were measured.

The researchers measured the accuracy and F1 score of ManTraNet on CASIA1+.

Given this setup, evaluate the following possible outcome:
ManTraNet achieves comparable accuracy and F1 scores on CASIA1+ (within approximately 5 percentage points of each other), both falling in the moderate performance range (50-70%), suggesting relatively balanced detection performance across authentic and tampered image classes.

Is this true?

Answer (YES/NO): NO